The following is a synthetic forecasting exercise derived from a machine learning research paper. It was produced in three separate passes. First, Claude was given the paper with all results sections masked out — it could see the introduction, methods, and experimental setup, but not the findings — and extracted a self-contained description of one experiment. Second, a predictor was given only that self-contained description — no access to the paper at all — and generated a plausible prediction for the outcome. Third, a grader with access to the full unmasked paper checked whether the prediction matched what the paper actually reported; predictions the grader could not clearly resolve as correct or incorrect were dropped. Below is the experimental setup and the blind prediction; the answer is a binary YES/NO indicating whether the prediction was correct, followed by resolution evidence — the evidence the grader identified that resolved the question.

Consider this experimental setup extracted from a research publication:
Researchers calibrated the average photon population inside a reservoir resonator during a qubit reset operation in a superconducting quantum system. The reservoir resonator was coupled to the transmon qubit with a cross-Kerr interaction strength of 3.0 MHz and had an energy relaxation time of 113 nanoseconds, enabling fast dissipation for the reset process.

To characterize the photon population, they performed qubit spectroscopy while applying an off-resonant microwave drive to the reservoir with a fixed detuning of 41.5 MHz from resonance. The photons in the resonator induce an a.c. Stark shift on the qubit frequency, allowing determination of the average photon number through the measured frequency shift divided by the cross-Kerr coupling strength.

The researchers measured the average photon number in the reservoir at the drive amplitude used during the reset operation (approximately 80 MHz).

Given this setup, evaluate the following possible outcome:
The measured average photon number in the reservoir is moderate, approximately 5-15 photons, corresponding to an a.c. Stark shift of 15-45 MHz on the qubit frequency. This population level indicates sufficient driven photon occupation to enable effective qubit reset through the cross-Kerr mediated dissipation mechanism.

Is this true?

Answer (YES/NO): NO